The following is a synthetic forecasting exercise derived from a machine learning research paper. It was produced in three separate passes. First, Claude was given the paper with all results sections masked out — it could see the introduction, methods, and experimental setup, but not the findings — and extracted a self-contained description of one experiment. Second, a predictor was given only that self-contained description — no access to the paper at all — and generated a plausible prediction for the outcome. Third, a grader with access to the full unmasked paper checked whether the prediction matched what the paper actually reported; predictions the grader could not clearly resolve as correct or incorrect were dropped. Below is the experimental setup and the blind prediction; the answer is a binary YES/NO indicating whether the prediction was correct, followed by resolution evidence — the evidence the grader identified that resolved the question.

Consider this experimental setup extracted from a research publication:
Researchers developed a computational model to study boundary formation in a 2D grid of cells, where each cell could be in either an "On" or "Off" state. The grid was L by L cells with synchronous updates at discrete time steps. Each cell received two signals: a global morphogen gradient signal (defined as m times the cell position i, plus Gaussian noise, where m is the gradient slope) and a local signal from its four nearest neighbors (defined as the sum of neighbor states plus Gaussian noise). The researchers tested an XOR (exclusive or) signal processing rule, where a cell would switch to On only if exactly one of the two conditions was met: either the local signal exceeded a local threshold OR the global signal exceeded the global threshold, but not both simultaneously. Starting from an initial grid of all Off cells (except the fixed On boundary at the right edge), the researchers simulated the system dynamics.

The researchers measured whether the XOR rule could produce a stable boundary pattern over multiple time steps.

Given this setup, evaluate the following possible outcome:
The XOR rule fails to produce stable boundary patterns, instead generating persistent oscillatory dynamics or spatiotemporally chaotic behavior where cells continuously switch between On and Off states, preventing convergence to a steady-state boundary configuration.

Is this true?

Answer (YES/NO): NO